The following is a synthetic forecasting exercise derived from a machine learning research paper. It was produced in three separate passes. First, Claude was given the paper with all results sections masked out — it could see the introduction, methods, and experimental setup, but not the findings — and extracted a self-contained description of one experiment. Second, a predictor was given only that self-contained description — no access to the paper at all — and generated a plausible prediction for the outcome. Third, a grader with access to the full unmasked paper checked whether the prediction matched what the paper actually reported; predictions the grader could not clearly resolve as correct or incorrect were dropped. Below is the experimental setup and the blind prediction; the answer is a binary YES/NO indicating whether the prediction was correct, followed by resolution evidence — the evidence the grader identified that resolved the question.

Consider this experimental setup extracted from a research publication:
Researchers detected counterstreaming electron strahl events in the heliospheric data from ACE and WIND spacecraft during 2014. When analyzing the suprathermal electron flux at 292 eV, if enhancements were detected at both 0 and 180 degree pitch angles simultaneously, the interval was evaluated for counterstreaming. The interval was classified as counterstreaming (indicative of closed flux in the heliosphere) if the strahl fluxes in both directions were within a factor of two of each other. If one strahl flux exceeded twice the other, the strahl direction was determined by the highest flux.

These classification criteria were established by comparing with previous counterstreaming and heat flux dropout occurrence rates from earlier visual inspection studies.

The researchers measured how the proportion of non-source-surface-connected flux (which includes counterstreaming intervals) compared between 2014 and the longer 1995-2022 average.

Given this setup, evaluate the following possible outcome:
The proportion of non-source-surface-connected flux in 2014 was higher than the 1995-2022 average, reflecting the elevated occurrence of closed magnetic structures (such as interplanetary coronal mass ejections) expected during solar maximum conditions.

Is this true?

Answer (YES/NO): NO